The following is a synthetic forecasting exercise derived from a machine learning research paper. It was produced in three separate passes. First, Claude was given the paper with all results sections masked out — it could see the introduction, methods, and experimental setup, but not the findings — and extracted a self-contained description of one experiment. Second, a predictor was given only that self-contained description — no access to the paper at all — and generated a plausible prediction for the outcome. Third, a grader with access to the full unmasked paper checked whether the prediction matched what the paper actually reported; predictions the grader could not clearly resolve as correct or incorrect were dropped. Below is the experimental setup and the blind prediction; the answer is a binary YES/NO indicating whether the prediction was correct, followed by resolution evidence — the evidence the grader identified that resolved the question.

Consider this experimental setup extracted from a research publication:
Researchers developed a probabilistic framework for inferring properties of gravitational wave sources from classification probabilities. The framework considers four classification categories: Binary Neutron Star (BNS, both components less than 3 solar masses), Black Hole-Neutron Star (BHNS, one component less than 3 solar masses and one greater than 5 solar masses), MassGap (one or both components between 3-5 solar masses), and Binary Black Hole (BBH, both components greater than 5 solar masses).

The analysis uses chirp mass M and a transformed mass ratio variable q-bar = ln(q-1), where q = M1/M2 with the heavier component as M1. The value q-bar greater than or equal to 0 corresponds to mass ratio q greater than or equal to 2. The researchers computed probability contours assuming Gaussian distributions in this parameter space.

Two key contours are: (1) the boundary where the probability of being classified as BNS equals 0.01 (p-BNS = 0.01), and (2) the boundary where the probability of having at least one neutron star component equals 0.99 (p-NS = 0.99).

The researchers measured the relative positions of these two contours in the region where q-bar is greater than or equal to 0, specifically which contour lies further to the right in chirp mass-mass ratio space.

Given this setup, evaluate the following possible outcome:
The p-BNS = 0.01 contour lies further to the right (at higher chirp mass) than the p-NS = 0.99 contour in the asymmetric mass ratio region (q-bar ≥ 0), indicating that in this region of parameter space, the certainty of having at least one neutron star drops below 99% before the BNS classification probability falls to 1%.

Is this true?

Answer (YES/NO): NO